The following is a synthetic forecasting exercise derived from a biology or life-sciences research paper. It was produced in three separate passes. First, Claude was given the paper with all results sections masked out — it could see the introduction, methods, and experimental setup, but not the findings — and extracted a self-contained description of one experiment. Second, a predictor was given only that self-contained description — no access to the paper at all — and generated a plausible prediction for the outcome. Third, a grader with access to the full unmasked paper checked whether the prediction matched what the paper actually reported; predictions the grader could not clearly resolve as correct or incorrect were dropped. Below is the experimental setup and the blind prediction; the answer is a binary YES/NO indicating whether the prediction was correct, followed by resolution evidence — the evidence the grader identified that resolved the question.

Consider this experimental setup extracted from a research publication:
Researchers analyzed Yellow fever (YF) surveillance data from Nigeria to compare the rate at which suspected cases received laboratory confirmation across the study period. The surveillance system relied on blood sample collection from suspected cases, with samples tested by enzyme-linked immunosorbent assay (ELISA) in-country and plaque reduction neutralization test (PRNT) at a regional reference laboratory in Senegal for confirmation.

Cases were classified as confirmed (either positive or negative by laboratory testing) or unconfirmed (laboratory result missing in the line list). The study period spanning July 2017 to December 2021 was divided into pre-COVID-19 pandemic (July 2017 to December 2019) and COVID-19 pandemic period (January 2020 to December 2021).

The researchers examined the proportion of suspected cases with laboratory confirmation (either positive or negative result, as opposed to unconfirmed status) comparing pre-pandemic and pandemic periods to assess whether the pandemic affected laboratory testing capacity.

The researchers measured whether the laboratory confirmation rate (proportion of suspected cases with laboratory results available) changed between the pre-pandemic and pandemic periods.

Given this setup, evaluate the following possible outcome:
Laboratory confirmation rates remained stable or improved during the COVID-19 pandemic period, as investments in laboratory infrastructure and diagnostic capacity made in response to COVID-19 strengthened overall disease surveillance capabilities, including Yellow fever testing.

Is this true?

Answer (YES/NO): NO